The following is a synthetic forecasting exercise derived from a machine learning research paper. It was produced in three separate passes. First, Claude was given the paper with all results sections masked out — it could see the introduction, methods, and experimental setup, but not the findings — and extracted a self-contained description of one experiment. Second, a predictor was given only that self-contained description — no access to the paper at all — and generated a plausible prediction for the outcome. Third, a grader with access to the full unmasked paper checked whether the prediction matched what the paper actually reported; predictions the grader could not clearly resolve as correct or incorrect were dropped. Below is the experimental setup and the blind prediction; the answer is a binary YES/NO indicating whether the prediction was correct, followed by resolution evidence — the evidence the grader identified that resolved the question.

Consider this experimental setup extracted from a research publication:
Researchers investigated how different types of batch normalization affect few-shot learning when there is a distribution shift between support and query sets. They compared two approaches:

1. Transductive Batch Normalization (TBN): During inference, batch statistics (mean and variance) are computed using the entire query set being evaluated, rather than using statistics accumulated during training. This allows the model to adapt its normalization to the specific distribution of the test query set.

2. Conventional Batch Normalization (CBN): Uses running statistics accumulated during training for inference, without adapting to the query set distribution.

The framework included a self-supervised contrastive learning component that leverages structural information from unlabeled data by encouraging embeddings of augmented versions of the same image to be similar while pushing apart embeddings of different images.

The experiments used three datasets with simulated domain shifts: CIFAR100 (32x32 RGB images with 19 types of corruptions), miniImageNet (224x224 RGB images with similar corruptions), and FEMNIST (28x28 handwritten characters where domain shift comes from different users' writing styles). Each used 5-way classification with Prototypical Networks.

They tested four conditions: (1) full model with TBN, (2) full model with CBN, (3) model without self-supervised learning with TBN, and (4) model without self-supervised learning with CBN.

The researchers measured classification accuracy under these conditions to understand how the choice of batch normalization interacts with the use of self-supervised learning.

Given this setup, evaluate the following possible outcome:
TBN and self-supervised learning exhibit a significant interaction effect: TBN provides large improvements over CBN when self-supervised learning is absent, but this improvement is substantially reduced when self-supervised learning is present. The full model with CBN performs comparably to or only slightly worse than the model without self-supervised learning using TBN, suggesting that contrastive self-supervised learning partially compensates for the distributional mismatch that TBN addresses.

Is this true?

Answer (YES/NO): NO